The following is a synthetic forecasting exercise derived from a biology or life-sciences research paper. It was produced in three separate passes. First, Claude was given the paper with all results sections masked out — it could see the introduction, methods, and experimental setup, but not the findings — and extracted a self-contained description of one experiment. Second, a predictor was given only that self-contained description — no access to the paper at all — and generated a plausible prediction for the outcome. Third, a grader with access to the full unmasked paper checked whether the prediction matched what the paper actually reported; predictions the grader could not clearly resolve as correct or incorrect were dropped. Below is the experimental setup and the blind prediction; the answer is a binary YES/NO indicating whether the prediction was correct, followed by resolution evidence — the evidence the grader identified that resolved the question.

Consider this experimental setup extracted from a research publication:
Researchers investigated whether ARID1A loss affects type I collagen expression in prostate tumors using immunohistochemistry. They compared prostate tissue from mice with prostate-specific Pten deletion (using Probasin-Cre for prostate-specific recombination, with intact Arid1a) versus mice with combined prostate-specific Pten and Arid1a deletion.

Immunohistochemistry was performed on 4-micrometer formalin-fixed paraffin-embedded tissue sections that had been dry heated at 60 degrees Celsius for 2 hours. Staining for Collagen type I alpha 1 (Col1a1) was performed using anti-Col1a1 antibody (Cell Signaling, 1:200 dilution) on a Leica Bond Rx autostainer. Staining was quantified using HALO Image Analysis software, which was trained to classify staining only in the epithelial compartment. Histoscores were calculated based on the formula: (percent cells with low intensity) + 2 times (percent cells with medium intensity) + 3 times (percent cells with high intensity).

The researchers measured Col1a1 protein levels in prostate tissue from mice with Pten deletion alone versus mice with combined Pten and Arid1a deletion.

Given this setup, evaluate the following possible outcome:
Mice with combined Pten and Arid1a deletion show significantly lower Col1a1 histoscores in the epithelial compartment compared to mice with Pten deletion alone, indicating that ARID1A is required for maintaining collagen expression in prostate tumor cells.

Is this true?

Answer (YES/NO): NO